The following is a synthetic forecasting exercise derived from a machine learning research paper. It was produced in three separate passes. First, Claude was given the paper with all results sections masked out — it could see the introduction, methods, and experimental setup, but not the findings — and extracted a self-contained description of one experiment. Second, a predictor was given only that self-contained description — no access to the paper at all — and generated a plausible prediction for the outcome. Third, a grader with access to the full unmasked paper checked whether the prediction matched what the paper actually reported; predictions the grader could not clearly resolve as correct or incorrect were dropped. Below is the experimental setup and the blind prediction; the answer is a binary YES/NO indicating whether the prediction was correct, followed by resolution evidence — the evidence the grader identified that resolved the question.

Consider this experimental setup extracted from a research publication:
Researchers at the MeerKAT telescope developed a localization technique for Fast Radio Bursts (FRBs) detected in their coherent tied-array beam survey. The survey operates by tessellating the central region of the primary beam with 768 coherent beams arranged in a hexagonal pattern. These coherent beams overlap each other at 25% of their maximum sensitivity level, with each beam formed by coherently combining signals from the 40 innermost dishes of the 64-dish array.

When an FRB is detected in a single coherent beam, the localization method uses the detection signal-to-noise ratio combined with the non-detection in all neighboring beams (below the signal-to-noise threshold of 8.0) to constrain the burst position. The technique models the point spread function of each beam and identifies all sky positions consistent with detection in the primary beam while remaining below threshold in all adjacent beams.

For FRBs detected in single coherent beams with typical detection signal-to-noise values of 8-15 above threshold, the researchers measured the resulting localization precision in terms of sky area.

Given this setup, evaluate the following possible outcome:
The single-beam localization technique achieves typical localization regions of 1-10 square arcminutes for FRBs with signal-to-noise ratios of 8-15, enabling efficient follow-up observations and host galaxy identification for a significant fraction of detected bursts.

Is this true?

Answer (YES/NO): YES